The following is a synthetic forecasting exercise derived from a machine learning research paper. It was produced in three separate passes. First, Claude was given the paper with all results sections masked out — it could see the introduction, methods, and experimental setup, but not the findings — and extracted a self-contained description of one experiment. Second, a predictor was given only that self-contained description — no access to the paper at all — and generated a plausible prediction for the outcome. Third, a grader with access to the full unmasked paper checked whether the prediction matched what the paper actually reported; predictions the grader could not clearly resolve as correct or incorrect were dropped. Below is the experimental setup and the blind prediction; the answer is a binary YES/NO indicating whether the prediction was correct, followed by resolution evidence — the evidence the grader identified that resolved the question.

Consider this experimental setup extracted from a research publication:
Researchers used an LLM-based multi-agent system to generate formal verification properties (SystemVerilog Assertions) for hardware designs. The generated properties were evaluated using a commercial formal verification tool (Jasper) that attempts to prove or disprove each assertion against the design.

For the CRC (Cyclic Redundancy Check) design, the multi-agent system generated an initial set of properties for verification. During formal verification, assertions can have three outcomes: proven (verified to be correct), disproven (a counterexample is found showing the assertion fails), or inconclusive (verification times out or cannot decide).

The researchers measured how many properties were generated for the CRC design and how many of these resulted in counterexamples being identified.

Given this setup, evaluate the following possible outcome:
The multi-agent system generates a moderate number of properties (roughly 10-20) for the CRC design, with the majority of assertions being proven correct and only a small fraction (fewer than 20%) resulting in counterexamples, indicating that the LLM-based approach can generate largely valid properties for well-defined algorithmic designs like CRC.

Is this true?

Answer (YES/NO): NO